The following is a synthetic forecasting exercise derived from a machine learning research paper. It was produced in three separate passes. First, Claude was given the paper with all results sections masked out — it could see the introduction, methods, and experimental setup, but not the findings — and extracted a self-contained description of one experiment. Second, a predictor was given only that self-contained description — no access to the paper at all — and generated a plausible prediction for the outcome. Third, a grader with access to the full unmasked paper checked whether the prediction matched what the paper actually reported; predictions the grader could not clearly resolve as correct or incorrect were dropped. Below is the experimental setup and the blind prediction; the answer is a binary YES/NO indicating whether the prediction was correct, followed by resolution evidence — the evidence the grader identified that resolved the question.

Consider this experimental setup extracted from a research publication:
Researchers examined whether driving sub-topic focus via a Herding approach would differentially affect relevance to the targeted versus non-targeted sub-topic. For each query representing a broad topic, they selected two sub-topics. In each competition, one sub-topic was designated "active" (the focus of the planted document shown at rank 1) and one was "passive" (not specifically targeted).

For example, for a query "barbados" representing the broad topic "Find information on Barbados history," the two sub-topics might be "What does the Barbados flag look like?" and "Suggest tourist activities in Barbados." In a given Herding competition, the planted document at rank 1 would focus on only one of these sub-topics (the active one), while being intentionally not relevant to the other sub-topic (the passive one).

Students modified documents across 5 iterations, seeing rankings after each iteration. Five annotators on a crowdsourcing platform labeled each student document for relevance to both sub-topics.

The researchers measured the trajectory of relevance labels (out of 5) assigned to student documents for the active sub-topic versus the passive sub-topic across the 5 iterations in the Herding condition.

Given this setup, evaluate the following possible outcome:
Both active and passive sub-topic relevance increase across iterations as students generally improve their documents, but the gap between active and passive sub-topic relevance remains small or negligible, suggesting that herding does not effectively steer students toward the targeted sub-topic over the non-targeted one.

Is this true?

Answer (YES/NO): NO